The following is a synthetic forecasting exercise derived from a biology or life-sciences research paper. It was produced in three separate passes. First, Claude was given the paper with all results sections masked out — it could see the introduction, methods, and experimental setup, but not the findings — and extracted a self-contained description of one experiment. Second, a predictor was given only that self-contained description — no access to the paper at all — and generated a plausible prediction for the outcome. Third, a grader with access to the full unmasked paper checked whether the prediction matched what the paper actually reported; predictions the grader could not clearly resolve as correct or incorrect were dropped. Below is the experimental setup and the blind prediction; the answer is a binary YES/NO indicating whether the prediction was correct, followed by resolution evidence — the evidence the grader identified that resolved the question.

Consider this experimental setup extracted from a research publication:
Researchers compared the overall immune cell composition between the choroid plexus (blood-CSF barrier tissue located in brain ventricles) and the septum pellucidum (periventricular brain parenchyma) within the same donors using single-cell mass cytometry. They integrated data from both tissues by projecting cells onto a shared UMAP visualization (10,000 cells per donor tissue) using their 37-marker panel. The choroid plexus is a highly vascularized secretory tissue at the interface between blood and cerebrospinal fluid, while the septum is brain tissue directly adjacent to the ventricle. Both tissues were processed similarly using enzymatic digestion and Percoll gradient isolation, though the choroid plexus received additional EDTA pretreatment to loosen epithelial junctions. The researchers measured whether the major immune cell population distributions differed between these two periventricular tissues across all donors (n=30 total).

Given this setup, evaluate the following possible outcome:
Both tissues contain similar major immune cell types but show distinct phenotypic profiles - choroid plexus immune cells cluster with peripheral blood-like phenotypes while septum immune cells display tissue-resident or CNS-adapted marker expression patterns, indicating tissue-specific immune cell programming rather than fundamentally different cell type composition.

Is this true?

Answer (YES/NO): NO